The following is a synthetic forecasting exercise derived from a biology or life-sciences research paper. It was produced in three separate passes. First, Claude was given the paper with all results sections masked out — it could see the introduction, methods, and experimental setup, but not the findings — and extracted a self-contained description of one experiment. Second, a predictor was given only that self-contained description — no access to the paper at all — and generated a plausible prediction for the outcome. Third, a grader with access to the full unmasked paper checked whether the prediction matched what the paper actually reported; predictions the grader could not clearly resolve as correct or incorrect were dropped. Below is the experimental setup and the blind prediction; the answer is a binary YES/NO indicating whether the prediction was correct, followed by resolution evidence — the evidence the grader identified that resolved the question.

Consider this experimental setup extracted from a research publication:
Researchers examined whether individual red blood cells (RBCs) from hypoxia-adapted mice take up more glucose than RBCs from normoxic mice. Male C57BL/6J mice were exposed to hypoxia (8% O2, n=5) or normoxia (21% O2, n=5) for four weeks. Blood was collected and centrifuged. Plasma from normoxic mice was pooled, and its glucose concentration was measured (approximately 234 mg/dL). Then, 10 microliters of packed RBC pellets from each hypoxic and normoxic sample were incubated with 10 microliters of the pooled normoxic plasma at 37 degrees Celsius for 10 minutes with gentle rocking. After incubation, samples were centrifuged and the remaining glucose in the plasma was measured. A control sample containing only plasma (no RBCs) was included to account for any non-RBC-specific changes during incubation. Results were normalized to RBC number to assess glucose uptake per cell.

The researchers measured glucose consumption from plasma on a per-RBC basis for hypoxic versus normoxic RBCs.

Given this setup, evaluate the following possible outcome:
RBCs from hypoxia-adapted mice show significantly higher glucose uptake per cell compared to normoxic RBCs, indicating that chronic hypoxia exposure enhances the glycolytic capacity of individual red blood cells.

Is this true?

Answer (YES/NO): YES